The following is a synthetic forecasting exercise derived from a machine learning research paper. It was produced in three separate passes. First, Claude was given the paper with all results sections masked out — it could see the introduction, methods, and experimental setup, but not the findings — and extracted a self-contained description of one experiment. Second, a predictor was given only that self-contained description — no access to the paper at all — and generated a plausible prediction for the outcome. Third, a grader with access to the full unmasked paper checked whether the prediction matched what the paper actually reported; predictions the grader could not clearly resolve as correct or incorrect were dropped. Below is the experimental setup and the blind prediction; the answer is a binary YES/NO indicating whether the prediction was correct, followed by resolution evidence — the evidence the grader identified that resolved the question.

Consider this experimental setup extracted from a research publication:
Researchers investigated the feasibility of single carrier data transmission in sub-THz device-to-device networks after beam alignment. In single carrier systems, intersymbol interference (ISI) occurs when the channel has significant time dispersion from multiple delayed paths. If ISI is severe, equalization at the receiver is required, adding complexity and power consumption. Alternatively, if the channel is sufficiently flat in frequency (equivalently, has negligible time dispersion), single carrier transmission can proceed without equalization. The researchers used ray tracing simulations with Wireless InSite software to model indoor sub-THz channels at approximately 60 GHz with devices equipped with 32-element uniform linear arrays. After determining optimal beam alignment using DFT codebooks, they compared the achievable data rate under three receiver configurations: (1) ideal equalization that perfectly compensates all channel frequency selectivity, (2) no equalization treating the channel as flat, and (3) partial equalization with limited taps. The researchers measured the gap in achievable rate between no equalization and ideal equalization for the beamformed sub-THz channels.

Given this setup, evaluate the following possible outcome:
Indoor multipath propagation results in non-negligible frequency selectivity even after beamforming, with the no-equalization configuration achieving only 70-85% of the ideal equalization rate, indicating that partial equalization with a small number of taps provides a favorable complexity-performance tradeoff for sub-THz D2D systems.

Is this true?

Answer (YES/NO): NO